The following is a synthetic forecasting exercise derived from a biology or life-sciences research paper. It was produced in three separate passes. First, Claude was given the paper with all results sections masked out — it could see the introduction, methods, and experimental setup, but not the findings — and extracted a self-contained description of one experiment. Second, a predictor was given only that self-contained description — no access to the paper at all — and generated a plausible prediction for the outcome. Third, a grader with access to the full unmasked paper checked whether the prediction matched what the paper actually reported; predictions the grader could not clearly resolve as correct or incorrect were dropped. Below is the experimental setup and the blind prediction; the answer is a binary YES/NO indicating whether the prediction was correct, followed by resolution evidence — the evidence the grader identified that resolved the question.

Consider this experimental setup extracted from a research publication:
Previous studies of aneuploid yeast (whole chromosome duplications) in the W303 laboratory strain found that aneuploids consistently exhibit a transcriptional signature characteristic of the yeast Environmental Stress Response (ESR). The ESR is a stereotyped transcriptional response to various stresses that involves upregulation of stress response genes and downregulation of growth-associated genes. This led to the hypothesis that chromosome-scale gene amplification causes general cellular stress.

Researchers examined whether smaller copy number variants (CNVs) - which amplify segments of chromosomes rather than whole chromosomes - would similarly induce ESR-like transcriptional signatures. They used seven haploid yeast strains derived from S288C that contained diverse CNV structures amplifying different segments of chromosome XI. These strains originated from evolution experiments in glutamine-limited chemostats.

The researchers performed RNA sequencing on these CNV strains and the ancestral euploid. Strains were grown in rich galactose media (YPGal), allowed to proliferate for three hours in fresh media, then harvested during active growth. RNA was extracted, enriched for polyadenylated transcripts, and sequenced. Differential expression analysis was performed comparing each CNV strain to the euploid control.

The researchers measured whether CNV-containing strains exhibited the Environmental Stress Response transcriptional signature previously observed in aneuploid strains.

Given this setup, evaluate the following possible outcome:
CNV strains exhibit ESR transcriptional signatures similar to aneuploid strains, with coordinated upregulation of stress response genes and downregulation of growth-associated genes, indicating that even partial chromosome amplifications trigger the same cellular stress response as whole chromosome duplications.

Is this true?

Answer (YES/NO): NO